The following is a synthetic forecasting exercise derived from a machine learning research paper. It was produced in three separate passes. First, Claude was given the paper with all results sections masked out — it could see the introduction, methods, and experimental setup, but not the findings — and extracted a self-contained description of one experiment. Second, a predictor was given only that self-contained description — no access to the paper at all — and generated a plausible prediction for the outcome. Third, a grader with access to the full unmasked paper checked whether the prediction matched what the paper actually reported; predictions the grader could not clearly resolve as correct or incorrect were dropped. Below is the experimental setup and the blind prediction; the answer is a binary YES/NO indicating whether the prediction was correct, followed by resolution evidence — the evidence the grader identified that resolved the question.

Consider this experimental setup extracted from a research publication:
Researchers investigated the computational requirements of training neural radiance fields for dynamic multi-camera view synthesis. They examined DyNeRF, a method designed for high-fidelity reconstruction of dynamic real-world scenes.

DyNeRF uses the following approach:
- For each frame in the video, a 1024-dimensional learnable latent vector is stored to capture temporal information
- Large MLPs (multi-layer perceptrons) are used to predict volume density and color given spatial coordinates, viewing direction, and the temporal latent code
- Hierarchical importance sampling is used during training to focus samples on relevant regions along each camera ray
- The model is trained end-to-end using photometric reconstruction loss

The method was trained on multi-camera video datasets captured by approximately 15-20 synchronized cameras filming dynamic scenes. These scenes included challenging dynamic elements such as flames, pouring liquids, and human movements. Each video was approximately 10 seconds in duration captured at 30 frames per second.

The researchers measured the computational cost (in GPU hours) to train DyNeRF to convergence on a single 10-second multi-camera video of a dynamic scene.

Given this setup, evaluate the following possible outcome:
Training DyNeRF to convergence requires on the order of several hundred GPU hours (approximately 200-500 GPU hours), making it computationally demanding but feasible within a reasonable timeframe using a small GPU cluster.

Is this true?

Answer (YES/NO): NO